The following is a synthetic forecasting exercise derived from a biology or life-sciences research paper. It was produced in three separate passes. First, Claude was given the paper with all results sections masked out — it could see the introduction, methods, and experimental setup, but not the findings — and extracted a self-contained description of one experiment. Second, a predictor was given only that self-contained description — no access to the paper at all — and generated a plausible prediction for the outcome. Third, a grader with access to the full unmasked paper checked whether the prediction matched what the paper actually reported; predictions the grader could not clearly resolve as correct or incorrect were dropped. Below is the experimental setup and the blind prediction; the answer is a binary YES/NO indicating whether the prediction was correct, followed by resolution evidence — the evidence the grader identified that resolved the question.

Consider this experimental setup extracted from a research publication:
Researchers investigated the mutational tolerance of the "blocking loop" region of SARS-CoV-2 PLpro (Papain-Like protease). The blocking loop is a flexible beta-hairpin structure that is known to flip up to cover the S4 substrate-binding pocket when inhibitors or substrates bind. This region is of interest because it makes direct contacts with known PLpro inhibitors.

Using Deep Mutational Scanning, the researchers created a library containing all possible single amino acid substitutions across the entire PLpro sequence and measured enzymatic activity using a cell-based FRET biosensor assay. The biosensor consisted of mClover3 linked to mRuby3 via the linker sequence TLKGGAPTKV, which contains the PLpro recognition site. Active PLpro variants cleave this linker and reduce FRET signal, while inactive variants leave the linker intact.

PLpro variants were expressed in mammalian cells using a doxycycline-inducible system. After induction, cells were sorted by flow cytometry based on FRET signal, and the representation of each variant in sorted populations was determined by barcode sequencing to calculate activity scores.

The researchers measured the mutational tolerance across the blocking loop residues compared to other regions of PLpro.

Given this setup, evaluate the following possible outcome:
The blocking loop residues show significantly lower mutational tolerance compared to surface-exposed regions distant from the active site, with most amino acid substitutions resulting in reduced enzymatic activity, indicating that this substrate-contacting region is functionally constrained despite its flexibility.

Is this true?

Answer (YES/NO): NO